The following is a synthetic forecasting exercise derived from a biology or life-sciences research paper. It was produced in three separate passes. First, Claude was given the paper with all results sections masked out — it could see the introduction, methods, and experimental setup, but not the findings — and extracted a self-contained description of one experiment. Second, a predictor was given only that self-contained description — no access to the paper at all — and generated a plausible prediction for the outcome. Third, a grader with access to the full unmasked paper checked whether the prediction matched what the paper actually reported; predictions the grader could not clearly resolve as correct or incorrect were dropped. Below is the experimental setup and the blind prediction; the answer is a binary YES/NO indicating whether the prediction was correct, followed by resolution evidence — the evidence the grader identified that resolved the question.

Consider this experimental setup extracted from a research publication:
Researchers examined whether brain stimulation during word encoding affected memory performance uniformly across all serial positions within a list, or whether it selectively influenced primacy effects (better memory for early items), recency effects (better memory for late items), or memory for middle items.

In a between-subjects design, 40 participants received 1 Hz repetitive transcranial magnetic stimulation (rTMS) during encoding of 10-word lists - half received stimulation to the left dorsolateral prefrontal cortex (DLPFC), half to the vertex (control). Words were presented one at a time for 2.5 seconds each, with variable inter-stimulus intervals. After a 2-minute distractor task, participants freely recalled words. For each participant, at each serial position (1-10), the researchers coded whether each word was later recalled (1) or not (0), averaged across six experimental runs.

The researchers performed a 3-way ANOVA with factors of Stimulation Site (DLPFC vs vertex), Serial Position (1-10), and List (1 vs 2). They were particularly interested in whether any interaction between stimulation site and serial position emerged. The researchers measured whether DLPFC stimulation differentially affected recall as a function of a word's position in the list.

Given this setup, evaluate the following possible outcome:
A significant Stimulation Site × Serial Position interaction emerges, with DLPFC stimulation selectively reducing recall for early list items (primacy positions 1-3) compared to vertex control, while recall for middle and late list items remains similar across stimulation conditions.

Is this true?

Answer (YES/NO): NO